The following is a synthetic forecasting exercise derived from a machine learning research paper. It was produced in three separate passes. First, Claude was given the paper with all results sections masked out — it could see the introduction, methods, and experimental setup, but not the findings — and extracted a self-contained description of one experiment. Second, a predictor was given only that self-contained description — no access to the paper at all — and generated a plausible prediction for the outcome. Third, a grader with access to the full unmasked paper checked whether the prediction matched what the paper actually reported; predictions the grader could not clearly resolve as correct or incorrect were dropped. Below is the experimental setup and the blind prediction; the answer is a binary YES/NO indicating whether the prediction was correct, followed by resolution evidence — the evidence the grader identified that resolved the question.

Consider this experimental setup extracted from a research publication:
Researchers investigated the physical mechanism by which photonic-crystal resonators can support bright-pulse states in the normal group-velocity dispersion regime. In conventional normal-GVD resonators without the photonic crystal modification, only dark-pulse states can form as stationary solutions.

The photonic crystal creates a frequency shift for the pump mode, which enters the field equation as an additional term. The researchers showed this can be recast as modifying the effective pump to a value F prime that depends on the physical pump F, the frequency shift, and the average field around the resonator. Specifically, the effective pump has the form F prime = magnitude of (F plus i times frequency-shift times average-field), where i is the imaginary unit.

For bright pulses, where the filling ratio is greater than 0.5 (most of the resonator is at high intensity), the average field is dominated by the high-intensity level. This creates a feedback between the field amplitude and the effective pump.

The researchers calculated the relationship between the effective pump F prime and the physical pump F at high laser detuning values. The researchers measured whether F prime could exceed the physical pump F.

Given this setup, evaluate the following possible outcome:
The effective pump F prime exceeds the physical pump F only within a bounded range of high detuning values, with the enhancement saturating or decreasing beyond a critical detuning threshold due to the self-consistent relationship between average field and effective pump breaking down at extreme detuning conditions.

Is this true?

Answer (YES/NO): NO